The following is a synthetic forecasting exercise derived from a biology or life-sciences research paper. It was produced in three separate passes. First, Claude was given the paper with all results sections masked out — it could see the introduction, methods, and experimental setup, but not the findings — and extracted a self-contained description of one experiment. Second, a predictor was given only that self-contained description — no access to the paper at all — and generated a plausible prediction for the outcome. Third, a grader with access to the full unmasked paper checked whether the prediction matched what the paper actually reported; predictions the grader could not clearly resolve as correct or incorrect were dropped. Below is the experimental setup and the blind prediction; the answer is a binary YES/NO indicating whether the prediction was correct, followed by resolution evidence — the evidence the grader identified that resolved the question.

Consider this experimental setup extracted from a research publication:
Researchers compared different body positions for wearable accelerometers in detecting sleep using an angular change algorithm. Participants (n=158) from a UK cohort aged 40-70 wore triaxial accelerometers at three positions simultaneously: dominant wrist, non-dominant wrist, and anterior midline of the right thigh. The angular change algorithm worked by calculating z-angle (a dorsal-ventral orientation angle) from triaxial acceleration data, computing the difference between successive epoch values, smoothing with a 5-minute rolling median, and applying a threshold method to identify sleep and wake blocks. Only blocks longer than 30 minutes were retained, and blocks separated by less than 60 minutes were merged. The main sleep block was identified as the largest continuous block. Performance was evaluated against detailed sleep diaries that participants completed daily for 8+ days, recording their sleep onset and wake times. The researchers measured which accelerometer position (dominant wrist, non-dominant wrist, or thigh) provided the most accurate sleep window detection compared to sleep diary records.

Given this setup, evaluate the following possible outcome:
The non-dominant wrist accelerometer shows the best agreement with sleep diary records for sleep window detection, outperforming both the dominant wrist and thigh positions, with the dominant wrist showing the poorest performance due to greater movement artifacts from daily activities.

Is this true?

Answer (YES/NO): NO